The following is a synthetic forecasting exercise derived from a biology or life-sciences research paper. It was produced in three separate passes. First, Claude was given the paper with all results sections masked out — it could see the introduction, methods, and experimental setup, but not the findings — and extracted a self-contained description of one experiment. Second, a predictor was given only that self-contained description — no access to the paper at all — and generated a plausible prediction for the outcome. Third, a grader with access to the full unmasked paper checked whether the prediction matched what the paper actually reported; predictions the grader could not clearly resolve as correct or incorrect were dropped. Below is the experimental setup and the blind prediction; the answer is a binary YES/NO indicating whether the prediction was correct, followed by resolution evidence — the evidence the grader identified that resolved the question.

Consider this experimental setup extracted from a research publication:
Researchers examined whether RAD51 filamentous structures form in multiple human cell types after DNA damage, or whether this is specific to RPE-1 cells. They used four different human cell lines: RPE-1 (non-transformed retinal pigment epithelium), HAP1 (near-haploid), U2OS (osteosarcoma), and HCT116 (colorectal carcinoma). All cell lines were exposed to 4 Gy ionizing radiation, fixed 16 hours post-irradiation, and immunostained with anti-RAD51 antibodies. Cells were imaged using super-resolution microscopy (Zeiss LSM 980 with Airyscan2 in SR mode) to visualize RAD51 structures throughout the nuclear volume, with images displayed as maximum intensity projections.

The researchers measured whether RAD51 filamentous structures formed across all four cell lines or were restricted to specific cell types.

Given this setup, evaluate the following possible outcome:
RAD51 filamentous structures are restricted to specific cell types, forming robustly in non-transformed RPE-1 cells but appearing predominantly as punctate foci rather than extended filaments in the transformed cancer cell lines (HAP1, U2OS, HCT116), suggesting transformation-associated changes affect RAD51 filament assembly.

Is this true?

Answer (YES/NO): NO